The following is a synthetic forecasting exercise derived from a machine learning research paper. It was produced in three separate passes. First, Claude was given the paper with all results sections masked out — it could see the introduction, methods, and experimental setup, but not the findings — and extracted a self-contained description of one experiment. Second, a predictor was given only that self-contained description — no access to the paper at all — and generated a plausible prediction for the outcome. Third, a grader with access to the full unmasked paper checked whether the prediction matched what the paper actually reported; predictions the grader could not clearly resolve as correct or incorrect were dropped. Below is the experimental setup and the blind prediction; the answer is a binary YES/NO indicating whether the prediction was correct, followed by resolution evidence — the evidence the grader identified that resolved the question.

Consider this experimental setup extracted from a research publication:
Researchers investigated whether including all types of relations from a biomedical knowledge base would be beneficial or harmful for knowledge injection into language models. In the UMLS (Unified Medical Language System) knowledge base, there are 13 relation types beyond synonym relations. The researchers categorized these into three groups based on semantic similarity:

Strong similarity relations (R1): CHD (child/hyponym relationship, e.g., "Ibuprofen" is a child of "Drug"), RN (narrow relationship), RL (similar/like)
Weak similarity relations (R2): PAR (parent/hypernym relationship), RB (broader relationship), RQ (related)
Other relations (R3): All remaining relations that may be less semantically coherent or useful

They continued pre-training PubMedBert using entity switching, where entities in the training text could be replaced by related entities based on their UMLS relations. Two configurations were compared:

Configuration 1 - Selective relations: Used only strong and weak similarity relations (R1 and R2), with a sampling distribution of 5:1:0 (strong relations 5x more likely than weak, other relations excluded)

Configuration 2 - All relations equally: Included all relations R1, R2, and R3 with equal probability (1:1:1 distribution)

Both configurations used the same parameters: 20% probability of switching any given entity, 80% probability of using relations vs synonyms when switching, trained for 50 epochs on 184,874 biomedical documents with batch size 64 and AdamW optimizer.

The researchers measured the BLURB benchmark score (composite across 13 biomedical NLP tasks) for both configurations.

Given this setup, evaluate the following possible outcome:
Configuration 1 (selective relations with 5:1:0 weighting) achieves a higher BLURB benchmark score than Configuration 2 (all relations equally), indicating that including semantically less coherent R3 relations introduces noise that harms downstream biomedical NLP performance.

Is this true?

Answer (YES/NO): YES